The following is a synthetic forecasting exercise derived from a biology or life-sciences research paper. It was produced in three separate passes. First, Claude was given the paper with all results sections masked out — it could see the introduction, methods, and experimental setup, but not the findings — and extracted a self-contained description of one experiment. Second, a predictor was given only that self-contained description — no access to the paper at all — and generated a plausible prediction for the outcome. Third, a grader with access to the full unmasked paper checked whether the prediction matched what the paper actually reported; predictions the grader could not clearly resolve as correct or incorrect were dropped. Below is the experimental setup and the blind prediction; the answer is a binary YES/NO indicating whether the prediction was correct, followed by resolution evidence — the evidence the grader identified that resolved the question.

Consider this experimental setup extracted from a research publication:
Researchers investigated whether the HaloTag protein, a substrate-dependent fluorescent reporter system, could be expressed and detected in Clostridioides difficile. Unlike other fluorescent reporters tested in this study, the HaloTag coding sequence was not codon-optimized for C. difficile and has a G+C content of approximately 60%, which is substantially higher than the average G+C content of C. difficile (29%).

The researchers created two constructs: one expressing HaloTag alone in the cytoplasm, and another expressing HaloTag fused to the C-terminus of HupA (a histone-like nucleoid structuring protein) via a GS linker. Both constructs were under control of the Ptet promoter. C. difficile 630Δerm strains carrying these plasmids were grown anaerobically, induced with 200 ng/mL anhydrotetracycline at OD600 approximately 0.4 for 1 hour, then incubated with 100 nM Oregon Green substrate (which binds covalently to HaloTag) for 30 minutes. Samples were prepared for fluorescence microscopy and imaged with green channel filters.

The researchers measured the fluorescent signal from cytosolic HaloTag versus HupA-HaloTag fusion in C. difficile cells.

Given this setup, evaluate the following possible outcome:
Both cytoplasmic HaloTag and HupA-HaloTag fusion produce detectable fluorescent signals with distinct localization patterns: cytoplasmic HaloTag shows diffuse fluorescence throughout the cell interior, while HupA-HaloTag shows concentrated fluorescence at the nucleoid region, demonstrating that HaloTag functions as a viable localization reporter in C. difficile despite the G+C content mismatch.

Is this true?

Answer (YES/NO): NO